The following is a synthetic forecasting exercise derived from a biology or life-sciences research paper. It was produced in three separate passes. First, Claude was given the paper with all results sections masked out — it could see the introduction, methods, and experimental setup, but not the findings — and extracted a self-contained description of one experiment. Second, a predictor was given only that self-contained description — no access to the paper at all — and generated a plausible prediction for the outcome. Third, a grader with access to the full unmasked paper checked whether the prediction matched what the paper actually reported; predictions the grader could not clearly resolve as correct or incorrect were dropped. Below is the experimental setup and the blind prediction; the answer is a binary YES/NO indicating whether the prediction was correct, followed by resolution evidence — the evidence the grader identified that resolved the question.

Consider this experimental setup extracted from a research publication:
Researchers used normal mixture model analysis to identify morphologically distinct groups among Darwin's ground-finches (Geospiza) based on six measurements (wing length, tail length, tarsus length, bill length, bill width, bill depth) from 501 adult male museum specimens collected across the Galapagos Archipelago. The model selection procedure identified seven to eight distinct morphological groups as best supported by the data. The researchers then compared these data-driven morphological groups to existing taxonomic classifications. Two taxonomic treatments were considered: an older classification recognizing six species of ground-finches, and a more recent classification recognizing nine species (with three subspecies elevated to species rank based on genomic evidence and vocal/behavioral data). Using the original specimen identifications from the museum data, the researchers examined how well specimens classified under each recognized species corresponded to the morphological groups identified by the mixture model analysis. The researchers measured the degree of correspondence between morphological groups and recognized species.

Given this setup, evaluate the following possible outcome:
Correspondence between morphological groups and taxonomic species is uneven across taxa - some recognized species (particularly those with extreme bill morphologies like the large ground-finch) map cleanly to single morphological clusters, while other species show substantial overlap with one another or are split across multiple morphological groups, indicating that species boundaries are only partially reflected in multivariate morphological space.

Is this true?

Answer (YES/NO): NO